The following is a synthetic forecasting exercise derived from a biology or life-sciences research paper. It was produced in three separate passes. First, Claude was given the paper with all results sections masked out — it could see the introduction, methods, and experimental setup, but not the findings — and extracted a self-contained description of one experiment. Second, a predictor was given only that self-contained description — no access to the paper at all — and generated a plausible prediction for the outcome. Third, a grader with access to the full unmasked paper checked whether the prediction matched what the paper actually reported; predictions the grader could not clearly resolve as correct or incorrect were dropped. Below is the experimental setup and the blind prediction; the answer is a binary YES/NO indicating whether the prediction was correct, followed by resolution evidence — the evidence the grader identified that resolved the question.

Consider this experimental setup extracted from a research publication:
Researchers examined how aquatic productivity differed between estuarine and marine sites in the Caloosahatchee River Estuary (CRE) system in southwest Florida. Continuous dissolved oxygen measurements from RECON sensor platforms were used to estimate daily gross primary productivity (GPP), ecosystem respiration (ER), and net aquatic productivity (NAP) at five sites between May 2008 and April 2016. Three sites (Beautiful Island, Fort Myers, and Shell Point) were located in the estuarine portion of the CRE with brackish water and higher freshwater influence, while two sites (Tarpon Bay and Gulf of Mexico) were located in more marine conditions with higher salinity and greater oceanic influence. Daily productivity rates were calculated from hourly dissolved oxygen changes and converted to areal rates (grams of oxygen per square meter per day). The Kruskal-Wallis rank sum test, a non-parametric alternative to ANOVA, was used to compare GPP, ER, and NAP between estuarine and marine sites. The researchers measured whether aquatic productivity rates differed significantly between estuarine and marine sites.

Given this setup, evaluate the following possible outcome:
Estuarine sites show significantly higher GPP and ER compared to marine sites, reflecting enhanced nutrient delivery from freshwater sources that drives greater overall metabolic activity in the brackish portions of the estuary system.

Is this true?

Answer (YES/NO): NO